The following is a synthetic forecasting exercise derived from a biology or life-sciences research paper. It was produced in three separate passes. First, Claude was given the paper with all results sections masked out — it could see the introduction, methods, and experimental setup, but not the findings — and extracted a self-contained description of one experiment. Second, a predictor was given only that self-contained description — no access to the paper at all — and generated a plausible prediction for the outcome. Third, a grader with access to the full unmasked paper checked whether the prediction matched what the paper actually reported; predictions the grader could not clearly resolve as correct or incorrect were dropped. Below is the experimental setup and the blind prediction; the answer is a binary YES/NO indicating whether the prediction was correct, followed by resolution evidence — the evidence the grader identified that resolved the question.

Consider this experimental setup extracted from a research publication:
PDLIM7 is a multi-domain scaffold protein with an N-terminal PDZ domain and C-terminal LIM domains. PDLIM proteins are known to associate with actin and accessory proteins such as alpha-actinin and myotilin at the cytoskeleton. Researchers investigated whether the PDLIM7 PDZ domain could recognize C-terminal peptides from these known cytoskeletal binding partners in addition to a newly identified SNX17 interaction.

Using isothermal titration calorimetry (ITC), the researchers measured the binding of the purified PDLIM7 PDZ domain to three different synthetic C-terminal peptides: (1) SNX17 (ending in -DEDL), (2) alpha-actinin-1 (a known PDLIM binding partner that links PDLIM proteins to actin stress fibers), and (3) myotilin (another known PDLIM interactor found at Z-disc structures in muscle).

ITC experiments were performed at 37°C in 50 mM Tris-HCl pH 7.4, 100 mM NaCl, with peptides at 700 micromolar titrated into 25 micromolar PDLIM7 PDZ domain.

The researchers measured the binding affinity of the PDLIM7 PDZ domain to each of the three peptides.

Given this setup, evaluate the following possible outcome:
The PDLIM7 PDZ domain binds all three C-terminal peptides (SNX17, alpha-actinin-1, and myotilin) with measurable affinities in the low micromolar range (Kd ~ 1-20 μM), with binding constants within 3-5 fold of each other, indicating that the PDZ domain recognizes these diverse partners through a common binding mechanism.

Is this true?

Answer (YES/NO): NO